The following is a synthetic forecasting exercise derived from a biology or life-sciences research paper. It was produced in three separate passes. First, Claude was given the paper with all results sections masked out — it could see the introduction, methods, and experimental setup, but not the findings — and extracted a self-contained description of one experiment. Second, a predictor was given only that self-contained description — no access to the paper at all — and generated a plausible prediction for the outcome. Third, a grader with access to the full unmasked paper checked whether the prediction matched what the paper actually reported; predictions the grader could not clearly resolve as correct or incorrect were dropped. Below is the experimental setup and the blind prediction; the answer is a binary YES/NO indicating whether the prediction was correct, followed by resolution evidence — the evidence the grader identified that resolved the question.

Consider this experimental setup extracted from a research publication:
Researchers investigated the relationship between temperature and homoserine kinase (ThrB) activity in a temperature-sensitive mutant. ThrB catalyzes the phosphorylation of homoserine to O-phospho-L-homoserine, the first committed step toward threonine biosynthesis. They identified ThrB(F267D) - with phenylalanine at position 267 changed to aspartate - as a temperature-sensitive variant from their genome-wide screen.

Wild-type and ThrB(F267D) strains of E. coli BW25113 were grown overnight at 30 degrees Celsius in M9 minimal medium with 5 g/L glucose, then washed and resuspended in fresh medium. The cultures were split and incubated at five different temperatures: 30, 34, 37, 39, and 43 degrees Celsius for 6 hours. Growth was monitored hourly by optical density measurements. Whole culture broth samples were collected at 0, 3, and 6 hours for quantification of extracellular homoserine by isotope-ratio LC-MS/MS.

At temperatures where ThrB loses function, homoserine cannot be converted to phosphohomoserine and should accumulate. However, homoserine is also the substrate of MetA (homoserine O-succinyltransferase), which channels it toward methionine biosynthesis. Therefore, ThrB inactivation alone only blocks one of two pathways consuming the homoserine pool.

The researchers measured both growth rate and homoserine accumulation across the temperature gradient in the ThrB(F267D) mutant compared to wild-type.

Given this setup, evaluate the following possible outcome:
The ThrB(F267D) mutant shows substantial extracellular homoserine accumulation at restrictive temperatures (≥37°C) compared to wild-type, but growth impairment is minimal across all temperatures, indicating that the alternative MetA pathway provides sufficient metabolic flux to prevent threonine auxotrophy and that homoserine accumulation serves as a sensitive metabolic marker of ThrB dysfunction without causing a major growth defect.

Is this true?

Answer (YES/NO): NO